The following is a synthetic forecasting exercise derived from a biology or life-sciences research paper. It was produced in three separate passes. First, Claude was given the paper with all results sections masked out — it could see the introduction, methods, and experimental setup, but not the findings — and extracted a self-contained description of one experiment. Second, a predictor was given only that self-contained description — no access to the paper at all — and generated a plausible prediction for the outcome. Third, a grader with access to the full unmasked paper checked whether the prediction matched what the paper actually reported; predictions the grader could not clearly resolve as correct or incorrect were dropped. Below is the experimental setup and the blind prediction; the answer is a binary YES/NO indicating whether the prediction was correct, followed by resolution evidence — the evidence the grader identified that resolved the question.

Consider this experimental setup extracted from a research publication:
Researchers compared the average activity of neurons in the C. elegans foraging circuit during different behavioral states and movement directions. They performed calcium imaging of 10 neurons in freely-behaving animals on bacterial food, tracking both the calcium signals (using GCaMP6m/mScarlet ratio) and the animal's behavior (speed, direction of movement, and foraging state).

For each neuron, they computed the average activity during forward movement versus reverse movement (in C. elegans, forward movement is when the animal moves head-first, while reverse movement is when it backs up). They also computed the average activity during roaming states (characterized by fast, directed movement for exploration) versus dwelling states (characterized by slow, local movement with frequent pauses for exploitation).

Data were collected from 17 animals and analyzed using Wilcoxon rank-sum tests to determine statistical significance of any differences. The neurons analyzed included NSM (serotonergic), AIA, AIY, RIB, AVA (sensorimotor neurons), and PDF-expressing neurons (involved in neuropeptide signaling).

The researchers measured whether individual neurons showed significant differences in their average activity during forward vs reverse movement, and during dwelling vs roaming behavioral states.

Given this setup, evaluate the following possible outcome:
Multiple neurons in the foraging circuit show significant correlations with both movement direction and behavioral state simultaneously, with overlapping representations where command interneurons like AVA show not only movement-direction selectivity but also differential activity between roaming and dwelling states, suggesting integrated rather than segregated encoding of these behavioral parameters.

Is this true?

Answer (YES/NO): YES